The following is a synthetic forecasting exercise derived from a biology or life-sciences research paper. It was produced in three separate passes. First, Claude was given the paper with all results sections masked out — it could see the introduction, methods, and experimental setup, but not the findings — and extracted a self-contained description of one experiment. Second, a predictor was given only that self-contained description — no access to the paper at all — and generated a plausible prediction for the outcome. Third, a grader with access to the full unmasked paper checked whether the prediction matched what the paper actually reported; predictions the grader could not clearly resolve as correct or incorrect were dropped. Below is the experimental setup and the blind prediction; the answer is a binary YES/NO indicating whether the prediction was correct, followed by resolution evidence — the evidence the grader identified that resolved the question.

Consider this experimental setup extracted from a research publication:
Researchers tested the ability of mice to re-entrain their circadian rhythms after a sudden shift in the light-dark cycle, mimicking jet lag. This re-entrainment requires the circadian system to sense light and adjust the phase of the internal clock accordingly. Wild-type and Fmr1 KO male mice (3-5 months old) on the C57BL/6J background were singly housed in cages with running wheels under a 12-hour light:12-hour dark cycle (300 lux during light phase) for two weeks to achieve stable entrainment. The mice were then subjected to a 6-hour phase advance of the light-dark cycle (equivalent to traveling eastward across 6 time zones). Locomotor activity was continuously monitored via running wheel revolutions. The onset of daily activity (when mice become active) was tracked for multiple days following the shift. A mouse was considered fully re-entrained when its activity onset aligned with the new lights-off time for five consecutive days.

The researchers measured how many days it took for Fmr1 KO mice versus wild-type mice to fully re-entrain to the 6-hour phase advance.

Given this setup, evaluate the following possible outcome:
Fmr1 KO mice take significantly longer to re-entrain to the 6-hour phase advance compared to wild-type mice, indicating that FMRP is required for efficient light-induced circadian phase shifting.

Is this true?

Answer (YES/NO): YES